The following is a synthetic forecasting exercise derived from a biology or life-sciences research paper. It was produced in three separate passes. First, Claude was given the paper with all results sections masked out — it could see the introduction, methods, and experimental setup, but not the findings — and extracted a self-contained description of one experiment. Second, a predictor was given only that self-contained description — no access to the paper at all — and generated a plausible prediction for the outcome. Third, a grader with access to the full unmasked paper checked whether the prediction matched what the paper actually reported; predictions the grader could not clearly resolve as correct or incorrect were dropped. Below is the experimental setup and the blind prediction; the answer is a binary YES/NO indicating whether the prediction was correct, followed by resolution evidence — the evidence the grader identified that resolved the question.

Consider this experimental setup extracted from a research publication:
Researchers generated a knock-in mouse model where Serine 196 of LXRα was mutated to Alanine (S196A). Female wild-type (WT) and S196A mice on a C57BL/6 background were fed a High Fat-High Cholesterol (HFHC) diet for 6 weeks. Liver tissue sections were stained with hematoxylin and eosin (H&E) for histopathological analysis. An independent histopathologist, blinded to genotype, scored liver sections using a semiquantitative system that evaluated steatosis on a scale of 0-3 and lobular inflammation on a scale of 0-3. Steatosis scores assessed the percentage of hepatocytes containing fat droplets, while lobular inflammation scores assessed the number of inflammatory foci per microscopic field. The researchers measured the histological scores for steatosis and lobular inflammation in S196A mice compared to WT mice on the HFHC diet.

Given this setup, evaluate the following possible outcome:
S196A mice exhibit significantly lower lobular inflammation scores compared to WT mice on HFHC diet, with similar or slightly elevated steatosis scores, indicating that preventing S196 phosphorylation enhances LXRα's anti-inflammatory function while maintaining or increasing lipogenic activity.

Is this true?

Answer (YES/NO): YES